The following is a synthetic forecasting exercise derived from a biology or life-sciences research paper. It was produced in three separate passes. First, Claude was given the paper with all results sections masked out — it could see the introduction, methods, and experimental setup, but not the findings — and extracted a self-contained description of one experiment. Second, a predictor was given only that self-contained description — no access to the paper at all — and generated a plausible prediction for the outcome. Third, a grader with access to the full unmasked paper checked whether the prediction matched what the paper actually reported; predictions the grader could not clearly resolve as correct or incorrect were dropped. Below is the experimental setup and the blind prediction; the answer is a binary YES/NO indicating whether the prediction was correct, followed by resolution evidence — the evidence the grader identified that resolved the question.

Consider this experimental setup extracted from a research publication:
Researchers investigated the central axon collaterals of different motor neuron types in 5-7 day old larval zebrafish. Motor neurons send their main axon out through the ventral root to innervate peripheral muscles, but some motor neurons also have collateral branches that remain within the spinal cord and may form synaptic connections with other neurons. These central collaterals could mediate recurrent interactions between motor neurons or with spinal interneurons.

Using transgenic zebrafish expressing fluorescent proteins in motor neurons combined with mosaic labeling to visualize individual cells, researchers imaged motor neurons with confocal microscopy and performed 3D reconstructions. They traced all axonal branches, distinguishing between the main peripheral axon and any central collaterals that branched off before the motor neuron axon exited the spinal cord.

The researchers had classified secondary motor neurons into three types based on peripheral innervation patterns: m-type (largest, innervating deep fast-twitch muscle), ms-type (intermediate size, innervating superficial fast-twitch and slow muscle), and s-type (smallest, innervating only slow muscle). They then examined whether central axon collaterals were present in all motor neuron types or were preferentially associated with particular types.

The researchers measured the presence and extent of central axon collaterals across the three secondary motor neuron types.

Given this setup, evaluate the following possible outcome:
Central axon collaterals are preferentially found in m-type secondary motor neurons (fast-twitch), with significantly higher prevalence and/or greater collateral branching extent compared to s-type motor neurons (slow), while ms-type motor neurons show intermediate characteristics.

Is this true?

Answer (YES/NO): YES